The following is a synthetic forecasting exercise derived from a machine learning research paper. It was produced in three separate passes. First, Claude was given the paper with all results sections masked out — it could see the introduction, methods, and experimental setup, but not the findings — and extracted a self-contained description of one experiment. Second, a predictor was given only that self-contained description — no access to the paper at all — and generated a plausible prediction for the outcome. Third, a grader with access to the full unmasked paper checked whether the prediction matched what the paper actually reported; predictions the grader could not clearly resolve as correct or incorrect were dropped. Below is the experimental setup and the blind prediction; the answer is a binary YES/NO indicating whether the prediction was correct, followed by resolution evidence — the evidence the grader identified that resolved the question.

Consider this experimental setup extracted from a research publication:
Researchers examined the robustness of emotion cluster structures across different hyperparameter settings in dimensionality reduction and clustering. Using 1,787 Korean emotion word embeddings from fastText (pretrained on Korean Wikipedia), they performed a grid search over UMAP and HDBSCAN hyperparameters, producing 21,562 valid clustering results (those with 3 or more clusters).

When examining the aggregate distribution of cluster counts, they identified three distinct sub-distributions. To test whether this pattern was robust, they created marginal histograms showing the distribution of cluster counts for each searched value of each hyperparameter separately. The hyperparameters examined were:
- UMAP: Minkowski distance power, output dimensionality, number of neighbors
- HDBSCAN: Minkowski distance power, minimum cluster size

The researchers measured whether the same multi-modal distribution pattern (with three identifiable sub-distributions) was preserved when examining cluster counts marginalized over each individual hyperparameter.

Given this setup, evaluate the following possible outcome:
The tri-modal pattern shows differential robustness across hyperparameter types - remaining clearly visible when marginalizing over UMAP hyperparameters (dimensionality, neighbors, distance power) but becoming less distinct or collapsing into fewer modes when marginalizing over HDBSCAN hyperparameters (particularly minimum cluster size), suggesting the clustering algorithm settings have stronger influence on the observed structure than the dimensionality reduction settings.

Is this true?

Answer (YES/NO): NO